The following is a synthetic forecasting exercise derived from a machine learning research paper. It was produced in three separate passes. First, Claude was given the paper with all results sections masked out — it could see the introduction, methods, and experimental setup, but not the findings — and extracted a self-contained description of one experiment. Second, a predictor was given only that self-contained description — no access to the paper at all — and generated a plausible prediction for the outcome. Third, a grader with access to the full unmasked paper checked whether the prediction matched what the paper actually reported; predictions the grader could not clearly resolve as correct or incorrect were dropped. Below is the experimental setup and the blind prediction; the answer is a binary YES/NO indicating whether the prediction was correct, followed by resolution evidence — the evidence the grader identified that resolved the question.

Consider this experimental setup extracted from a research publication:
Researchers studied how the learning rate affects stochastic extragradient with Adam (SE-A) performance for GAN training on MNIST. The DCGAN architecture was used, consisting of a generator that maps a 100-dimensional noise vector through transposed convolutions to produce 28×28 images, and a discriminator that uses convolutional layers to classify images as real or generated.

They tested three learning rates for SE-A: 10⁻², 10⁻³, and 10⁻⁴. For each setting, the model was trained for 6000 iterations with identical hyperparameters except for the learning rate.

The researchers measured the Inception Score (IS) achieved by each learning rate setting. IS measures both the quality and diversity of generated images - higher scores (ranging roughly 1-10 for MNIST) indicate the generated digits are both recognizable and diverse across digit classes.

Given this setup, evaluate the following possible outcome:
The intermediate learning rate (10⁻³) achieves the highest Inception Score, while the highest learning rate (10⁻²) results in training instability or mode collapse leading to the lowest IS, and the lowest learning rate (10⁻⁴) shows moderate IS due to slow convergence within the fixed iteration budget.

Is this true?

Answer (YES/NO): NO